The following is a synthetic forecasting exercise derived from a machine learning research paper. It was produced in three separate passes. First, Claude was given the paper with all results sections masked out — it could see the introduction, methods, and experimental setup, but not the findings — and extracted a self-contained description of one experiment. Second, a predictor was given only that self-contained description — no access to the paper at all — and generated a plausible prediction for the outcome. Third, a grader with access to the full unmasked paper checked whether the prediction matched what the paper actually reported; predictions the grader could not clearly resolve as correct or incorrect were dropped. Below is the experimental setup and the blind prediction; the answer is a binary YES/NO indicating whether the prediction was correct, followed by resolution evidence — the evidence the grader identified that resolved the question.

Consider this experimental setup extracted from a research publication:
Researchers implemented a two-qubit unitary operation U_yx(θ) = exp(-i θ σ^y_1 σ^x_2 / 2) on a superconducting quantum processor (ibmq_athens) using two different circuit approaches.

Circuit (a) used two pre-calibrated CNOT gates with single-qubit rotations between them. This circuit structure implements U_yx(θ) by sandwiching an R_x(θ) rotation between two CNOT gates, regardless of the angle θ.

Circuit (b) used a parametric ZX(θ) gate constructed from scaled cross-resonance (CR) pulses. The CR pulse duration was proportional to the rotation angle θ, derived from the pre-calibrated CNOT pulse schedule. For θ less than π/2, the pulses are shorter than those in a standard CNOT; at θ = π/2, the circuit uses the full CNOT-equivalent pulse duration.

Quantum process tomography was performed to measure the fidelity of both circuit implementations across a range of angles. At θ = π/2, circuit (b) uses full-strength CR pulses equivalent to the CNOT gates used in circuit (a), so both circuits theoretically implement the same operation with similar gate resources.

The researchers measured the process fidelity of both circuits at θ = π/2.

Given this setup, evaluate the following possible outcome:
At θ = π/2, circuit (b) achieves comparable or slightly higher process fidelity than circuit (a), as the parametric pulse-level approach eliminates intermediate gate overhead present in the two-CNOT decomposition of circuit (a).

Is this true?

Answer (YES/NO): YES